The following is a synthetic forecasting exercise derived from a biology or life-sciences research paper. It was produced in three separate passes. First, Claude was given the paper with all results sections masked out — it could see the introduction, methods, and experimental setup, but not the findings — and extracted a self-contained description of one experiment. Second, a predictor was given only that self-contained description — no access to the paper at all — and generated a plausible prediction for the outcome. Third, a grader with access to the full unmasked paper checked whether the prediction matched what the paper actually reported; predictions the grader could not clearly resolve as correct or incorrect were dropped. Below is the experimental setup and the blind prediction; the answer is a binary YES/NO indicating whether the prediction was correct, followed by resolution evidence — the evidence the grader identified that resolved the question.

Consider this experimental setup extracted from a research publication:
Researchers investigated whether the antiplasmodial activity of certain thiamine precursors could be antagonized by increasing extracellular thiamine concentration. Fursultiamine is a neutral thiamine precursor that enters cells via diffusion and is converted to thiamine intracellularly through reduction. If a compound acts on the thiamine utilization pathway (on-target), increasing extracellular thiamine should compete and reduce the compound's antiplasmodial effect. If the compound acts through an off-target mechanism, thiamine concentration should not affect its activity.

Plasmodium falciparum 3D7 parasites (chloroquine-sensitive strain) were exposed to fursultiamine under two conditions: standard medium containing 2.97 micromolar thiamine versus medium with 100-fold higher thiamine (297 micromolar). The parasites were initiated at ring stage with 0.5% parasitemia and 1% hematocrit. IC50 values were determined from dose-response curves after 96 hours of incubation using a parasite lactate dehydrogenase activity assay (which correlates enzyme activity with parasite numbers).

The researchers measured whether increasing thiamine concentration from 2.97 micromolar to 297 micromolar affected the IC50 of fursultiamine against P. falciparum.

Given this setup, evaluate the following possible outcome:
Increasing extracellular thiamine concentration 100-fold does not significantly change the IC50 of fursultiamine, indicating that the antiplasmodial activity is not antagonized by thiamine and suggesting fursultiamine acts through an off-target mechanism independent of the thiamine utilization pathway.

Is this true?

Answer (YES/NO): YES